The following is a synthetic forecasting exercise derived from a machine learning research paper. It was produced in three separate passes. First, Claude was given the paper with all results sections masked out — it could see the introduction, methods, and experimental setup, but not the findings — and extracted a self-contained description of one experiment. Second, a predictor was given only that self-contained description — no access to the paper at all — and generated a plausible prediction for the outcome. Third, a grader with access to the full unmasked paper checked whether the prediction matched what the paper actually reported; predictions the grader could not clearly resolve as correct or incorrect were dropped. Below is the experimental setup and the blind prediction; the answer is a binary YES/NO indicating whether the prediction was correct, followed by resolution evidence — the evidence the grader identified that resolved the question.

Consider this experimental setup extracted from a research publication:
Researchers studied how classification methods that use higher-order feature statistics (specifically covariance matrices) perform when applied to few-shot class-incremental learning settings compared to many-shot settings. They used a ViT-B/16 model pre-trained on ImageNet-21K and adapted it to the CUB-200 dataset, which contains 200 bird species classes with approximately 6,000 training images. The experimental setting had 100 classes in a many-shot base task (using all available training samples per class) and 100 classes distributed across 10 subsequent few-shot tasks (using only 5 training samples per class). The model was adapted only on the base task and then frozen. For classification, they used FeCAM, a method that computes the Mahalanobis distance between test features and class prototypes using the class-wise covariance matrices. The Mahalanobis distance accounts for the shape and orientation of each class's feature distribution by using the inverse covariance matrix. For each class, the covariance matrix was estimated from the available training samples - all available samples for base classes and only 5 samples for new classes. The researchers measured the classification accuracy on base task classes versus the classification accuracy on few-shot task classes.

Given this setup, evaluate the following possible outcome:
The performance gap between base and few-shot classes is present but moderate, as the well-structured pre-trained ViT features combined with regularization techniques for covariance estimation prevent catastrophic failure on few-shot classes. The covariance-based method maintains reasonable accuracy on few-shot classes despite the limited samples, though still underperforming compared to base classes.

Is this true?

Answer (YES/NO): NO